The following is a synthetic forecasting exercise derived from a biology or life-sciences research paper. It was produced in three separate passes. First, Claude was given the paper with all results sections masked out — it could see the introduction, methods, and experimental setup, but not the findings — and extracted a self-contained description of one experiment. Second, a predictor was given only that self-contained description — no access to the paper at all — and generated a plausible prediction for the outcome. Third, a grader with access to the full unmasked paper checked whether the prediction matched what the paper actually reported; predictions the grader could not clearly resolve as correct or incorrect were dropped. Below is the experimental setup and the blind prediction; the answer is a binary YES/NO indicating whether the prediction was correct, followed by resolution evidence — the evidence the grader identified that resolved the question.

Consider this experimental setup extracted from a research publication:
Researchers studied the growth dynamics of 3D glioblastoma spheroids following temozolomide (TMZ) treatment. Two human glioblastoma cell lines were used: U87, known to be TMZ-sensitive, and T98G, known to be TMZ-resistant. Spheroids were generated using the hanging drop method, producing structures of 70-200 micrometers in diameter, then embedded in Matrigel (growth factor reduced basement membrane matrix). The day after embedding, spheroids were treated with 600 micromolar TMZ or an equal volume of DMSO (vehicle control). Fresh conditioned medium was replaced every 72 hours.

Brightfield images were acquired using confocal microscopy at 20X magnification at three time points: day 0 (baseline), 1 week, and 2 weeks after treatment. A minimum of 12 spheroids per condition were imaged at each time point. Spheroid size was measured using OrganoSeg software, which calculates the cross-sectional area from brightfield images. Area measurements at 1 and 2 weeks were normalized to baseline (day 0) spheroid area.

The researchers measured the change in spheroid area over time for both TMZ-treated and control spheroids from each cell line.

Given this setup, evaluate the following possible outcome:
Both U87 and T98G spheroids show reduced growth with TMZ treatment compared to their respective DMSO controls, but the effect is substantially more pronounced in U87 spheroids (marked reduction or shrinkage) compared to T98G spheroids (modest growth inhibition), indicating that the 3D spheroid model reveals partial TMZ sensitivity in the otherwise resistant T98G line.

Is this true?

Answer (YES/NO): NO